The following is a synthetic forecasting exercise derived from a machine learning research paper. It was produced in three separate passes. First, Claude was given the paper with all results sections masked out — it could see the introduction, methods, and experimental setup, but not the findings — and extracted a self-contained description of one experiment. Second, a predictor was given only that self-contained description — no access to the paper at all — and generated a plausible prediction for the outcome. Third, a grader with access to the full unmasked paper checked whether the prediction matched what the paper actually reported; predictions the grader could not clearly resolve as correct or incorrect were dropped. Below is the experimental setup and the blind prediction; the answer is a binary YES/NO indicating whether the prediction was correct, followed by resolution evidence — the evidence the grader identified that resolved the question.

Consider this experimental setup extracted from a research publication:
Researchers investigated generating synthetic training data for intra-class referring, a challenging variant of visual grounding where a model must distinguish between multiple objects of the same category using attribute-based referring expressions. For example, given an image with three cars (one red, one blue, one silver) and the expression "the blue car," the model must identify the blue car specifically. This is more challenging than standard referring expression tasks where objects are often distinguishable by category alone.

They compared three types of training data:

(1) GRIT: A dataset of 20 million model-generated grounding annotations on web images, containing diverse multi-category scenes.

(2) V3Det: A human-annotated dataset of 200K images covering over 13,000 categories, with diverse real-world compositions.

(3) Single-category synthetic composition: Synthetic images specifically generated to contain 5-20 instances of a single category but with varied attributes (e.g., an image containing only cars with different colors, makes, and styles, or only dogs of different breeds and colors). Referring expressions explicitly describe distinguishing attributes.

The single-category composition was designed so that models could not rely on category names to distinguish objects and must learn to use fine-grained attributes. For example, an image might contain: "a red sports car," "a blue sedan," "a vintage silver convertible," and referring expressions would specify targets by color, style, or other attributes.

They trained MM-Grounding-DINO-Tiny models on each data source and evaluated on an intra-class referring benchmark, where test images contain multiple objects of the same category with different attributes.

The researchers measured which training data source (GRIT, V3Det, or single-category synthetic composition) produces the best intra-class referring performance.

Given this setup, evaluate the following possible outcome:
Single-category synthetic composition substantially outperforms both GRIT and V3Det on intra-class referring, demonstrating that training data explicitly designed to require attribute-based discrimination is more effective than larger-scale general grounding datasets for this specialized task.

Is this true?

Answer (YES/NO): YES